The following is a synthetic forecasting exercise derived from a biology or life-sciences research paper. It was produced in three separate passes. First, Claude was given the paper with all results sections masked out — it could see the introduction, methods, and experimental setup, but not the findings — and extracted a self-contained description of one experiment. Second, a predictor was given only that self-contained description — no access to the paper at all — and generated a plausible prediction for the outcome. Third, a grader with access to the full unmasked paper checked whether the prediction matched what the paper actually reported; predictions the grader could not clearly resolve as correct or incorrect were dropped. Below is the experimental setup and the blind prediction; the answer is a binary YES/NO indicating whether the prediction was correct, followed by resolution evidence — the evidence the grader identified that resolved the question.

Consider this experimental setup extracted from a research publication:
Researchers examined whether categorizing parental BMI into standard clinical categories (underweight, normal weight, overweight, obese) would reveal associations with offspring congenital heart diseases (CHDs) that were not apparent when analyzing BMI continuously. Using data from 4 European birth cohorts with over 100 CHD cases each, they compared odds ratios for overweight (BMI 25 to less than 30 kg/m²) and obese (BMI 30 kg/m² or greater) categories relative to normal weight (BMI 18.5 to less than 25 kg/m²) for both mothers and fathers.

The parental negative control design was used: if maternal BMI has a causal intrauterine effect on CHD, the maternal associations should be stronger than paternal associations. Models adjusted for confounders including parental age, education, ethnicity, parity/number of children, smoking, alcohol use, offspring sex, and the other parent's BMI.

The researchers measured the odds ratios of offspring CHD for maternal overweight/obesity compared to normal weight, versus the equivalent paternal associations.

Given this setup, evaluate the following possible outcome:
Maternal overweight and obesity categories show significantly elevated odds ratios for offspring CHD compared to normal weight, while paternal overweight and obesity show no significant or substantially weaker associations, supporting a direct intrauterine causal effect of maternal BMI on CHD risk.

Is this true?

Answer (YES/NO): NO